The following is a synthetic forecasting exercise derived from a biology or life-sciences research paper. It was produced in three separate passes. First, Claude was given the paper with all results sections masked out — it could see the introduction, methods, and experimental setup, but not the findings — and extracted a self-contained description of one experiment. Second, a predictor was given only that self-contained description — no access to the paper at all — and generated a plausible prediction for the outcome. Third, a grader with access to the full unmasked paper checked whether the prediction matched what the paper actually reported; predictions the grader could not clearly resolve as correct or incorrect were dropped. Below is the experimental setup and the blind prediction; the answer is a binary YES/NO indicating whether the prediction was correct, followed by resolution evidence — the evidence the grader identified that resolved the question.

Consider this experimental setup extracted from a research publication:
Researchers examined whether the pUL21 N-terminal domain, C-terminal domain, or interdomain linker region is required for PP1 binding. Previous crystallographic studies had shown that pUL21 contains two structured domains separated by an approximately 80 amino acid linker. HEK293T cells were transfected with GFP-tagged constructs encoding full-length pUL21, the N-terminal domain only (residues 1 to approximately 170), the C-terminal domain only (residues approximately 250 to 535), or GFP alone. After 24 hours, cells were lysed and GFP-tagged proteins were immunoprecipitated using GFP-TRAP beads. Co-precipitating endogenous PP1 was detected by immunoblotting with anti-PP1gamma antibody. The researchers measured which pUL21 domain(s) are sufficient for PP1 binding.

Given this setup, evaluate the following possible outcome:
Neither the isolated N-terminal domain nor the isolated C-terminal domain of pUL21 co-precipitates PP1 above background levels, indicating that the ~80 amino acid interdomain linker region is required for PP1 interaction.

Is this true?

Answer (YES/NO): YES